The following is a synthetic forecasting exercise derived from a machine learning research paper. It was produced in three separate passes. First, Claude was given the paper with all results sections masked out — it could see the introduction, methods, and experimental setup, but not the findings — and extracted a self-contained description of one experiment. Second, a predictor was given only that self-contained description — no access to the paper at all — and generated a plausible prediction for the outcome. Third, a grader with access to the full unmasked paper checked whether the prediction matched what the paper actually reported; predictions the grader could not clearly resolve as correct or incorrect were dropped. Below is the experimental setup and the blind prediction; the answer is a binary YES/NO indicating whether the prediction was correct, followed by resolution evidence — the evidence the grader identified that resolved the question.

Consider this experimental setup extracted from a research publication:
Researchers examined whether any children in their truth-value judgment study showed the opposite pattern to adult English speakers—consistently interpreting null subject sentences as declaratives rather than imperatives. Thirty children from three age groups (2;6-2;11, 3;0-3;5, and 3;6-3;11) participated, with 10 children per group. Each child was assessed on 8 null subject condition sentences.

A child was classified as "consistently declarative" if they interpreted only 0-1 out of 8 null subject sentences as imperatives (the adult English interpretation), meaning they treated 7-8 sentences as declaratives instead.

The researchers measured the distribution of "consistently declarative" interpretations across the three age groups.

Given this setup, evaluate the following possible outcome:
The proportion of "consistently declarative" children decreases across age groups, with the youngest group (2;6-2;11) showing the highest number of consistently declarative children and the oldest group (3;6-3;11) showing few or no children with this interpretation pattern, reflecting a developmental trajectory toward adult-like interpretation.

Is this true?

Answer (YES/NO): YES